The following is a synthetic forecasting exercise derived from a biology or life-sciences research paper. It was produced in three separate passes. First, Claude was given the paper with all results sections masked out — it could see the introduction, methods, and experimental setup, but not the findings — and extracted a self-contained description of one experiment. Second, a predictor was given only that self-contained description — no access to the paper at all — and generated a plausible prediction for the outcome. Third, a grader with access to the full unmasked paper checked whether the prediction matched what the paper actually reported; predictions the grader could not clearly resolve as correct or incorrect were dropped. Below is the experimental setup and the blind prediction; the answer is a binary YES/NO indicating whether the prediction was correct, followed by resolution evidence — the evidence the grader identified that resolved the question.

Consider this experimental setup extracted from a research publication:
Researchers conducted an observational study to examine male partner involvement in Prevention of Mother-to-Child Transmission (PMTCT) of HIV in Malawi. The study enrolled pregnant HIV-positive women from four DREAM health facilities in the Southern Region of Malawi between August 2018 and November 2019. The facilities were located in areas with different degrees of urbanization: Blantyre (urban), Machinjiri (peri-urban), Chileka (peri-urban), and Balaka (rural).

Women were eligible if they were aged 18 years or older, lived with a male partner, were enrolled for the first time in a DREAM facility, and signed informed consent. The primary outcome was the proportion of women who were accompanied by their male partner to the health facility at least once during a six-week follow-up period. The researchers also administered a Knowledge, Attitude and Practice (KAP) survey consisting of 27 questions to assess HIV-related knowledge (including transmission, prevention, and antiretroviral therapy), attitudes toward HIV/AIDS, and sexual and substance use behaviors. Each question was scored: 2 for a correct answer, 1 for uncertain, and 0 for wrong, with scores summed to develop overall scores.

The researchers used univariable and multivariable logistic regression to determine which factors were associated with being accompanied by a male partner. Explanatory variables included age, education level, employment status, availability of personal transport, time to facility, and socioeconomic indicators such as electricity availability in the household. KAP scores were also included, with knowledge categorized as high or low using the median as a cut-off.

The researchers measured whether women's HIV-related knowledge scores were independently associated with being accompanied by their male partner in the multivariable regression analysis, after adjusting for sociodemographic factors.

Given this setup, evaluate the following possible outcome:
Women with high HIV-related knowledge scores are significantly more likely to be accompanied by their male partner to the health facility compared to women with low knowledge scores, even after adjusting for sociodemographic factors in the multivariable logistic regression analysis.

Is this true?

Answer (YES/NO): YES